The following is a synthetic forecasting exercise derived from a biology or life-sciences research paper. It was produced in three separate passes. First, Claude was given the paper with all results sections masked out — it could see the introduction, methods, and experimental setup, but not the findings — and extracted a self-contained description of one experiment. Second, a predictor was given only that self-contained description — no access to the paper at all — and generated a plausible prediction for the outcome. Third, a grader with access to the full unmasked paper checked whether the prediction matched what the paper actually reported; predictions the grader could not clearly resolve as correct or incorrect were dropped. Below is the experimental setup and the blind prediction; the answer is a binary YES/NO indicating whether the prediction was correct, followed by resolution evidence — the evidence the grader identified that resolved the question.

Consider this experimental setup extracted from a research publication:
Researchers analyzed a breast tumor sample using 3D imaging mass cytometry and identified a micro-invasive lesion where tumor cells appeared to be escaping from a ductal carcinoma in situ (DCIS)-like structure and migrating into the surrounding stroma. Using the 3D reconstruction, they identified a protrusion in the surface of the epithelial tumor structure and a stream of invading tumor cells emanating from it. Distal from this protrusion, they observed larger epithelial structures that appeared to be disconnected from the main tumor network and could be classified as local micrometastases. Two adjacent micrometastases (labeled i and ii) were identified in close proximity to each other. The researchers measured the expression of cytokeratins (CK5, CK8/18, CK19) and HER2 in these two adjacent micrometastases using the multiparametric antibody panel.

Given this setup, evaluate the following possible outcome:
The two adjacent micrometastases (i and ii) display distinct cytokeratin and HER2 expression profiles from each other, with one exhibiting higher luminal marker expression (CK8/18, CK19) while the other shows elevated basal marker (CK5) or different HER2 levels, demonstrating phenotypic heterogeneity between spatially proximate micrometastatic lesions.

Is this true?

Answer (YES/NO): NO